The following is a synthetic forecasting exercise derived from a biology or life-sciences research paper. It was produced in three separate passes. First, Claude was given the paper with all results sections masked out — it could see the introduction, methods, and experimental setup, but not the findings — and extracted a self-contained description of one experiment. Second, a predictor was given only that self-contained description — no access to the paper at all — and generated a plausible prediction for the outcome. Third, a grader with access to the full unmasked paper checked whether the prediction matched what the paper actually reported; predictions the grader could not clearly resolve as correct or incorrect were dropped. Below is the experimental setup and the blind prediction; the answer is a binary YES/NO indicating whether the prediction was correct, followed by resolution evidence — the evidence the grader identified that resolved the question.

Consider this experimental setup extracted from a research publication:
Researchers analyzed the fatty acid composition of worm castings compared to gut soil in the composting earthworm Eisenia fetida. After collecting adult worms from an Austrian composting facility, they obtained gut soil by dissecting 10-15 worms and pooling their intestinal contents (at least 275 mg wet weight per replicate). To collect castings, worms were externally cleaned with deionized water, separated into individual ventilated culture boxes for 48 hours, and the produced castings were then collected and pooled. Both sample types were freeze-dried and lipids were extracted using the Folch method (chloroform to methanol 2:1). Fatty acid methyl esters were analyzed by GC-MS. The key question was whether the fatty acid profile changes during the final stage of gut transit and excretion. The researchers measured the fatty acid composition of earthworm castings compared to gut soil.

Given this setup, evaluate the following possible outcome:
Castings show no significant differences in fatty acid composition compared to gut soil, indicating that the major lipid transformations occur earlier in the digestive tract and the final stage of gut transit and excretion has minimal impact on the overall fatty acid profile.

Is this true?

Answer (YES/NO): NO